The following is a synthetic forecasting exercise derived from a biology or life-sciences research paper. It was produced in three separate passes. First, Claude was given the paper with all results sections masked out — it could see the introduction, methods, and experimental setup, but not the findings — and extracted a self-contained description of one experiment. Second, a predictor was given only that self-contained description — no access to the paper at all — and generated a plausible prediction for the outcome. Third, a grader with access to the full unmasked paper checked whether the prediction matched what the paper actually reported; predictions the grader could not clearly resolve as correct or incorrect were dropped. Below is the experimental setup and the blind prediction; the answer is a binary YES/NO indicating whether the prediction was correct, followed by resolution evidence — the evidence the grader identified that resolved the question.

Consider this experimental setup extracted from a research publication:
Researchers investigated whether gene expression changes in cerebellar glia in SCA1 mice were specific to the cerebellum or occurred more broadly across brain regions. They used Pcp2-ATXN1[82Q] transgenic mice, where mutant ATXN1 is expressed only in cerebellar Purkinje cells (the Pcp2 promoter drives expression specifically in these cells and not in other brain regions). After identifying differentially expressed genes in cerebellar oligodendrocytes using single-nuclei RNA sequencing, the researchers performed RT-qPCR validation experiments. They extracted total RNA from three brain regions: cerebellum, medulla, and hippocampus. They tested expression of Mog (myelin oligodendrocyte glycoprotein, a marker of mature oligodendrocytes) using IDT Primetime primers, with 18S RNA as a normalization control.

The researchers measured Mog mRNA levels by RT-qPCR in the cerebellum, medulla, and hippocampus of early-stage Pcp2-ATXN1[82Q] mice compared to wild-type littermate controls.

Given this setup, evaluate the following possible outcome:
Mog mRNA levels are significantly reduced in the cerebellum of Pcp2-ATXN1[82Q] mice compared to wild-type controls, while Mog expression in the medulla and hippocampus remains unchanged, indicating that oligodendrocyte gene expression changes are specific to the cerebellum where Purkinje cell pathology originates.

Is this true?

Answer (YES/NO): NO